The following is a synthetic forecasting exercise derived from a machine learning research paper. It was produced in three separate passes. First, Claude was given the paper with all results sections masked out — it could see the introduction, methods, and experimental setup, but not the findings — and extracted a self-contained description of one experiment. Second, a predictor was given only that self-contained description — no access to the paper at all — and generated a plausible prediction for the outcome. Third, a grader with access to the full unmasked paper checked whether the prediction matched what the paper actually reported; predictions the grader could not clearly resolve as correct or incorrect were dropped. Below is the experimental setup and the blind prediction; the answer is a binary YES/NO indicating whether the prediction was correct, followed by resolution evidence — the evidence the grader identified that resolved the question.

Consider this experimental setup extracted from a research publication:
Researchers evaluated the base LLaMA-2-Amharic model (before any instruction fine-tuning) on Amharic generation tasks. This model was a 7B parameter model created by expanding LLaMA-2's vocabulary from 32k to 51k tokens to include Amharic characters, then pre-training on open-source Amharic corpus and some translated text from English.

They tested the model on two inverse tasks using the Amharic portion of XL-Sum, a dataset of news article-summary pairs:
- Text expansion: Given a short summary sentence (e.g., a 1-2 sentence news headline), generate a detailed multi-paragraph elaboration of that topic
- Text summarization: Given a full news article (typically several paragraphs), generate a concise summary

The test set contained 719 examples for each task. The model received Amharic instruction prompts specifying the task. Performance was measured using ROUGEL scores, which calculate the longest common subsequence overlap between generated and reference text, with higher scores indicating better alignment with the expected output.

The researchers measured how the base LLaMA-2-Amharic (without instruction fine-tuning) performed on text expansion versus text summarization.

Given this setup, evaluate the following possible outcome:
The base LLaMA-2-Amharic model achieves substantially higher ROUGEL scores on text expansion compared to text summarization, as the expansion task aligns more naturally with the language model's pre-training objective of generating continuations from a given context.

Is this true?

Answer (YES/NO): YES